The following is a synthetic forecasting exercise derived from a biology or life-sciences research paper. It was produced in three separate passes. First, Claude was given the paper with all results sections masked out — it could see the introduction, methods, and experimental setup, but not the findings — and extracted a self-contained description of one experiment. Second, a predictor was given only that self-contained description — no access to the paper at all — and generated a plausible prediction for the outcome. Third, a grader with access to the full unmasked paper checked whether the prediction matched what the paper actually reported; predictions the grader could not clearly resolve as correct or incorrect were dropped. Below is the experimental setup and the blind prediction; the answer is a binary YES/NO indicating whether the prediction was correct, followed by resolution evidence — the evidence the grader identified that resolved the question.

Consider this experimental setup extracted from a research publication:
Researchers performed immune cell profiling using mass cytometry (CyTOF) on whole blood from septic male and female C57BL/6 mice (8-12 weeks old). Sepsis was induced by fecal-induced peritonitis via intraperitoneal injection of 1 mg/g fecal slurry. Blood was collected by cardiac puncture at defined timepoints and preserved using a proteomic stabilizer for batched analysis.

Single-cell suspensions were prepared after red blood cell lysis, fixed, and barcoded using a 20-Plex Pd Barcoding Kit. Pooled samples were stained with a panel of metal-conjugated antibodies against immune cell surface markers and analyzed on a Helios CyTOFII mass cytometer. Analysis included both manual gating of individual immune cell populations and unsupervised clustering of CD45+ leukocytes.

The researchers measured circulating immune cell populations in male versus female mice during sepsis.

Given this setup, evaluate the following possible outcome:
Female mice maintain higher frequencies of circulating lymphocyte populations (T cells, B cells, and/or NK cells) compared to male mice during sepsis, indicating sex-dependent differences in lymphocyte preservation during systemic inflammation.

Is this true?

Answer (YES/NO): NO